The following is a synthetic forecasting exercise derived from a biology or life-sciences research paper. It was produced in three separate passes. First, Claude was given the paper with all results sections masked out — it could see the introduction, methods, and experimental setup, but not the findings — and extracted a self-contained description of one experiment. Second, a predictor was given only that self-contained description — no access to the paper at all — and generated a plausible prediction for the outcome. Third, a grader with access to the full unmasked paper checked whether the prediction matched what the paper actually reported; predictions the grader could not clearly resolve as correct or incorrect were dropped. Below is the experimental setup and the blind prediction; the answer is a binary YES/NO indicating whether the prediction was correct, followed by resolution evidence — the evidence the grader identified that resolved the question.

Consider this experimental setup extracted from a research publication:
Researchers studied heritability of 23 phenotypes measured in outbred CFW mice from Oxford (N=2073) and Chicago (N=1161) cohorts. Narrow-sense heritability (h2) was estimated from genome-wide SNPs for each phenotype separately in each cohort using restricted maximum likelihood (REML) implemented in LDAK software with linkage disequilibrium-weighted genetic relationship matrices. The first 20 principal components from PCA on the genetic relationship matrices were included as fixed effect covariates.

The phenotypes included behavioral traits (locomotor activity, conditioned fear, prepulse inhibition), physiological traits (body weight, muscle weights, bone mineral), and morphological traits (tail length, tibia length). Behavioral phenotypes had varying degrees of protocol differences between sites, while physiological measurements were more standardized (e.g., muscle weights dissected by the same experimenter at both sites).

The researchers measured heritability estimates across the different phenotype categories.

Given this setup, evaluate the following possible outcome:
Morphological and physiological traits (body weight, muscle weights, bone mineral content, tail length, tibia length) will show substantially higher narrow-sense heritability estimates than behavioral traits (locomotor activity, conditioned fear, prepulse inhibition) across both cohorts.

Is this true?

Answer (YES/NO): YES